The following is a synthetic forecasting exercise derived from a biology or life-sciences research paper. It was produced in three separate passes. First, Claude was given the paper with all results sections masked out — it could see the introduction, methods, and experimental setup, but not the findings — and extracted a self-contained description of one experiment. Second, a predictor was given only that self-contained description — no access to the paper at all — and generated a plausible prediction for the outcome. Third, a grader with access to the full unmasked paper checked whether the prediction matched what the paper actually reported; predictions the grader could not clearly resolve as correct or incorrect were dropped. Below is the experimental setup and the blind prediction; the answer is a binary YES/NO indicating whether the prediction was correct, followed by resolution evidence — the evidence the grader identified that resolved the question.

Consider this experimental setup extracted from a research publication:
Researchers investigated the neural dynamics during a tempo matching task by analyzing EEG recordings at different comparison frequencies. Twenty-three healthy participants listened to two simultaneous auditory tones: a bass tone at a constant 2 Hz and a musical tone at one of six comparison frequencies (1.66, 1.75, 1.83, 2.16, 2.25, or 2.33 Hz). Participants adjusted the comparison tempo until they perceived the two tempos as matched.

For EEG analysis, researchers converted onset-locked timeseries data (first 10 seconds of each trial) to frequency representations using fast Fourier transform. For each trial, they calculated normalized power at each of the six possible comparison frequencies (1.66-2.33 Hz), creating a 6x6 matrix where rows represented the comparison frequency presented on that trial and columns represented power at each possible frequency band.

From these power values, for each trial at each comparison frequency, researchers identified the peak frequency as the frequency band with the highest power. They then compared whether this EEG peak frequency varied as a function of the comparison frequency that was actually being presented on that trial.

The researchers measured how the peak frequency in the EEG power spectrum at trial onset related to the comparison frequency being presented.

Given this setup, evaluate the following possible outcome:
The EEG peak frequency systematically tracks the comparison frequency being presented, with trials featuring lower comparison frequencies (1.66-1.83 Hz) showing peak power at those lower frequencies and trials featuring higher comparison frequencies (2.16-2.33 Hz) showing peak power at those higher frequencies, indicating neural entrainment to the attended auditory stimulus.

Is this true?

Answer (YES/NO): YES